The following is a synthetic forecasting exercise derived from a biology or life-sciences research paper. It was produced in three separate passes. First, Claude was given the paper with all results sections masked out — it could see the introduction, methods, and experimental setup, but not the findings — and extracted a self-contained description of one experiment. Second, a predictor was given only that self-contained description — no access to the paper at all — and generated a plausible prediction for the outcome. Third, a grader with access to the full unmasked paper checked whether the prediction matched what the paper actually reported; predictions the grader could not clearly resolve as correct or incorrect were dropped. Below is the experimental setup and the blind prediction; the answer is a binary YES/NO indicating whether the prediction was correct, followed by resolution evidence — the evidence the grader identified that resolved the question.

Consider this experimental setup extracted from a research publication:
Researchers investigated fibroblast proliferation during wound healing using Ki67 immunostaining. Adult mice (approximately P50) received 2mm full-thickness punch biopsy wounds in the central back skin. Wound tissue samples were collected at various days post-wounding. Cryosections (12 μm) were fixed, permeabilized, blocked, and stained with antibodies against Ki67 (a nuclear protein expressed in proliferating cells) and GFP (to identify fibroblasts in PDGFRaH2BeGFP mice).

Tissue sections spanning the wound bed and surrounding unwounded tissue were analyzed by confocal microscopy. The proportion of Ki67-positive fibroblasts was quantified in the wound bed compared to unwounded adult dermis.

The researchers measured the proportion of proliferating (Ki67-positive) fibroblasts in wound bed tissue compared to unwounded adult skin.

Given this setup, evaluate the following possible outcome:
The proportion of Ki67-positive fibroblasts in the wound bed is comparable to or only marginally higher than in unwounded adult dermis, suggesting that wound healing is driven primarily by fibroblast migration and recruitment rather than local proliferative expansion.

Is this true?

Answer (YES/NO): NO